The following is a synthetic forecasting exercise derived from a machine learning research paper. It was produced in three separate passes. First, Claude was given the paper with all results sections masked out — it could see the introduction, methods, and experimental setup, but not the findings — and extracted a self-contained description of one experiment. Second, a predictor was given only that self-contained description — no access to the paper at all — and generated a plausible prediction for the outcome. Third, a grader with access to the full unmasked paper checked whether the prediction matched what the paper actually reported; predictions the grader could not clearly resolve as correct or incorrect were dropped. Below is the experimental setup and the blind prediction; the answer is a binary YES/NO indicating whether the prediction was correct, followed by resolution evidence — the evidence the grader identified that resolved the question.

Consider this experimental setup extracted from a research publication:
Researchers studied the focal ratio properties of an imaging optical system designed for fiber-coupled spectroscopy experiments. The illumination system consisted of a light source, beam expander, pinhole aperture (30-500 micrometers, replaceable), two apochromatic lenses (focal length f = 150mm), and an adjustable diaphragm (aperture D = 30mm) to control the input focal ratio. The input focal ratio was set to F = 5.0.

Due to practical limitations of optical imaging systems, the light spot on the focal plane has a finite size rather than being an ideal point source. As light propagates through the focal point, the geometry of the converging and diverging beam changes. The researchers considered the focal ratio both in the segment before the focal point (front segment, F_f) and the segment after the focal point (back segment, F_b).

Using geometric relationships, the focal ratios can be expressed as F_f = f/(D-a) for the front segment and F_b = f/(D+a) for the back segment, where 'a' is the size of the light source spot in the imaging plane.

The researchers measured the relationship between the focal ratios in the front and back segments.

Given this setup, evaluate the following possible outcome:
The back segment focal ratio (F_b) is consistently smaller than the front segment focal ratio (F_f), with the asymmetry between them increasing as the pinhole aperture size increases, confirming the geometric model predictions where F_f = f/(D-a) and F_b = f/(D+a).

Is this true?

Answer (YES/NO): NO